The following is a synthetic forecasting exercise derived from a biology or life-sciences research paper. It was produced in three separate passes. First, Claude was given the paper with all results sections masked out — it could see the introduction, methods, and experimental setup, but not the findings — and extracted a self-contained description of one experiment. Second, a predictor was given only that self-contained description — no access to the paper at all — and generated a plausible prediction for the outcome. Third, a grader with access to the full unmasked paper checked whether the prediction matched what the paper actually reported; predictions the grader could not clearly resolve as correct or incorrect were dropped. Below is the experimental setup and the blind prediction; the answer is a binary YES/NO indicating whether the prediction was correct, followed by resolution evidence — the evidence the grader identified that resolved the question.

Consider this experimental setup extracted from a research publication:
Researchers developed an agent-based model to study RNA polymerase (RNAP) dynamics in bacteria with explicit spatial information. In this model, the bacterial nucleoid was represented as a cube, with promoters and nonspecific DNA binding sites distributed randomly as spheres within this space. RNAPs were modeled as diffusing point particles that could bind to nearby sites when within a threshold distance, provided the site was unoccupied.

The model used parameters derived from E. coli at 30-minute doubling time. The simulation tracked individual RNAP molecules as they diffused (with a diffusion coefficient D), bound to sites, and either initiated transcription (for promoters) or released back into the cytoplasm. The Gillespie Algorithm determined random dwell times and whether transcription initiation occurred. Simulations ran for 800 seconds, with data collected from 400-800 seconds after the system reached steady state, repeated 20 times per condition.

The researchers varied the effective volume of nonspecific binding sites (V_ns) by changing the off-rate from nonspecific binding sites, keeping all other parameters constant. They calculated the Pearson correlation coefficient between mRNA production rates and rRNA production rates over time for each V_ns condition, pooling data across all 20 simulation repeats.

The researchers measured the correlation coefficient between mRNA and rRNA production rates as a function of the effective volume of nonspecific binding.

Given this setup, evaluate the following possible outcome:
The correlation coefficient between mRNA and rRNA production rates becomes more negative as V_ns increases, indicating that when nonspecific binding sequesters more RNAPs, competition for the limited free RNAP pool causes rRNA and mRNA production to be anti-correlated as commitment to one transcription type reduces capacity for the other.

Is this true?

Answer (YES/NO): NO